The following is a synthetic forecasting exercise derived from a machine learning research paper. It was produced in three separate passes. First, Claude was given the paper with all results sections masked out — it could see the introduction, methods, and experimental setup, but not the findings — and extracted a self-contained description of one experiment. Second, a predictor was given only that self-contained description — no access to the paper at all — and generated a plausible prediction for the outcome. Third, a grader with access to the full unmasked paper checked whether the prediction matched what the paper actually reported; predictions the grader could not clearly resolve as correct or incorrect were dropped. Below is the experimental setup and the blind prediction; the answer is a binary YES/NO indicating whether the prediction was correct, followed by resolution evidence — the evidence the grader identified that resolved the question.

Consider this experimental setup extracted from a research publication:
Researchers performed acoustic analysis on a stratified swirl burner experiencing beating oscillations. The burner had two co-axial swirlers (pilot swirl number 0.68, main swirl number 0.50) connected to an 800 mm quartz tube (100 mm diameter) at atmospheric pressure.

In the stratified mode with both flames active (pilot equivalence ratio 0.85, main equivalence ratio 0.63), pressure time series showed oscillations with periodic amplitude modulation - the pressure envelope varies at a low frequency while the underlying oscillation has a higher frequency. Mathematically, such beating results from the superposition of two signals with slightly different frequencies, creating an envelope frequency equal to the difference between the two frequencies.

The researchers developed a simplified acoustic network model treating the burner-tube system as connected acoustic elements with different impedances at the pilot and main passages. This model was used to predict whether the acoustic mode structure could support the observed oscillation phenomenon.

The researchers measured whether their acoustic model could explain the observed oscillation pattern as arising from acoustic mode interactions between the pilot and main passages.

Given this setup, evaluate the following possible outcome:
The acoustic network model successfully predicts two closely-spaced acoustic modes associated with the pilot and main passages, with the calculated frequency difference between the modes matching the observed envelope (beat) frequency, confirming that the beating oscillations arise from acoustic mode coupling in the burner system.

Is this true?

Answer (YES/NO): YES